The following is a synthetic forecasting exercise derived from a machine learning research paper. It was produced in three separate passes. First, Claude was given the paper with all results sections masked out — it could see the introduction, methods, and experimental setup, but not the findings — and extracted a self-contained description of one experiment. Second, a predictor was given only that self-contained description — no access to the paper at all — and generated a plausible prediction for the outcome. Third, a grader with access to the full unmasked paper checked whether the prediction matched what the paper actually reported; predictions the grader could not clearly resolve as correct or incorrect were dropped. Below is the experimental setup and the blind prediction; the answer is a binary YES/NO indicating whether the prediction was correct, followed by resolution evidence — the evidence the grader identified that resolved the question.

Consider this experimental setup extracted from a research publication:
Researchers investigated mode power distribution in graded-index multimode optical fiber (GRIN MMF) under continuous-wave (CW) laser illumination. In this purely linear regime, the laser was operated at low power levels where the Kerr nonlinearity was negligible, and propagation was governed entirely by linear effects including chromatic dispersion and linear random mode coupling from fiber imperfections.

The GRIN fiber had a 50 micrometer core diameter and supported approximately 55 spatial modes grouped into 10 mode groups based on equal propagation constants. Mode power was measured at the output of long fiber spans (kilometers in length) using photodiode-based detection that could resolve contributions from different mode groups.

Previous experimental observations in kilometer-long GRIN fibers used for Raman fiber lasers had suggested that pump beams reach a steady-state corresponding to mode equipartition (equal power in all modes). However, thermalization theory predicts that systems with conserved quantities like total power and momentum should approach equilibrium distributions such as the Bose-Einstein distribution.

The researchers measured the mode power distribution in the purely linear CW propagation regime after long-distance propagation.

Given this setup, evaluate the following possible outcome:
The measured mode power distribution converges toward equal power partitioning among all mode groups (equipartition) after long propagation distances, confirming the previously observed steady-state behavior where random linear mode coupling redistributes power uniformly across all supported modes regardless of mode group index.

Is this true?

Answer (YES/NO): NO